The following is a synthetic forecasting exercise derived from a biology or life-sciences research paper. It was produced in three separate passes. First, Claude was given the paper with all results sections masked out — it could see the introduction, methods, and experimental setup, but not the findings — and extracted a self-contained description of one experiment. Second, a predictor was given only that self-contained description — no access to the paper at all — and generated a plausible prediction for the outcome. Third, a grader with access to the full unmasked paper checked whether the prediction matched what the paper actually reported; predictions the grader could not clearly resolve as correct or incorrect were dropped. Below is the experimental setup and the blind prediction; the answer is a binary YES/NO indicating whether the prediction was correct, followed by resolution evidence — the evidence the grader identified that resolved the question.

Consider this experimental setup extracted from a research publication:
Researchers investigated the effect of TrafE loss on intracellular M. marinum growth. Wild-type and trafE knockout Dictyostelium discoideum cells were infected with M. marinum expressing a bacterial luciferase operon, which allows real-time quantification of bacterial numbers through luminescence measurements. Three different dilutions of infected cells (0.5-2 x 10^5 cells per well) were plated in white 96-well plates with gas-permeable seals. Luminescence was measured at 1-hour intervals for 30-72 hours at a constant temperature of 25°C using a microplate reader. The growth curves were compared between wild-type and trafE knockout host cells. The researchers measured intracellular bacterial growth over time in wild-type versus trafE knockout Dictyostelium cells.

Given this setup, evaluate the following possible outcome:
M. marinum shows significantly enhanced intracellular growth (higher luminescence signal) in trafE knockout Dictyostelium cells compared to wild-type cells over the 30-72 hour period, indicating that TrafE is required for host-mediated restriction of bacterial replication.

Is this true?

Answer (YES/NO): YES